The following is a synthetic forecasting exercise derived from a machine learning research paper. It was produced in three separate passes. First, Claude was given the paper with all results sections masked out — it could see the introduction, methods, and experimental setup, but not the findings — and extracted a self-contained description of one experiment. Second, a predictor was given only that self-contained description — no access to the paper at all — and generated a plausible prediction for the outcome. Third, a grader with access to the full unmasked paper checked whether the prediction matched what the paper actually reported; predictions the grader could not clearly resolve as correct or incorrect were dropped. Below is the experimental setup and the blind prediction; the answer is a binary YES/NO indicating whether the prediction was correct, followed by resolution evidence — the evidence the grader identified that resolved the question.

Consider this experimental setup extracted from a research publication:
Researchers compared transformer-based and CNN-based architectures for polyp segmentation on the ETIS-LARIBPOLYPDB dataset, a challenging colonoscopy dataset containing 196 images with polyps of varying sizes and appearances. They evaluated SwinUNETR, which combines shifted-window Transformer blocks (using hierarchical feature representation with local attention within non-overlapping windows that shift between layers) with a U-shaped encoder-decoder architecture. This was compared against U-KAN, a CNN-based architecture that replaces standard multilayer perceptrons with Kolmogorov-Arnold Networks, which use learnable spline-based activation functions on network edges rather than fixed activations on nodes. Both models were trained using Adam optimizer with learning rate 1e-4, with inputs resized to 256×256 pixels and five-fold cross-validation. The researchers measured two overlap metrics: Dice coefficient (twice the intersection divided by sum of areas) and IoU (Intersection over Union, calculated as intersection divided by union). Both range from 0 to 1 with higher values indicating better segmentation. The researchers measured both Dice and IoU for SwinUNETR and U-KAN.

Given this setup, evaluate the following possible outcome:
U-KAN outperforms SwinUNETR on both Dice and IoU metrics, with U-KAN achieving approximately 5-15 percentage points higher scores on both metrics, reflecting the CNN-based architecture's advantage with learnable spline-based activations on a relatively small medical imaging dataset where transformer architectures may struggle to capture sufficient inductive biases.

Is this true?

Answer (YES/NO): NO